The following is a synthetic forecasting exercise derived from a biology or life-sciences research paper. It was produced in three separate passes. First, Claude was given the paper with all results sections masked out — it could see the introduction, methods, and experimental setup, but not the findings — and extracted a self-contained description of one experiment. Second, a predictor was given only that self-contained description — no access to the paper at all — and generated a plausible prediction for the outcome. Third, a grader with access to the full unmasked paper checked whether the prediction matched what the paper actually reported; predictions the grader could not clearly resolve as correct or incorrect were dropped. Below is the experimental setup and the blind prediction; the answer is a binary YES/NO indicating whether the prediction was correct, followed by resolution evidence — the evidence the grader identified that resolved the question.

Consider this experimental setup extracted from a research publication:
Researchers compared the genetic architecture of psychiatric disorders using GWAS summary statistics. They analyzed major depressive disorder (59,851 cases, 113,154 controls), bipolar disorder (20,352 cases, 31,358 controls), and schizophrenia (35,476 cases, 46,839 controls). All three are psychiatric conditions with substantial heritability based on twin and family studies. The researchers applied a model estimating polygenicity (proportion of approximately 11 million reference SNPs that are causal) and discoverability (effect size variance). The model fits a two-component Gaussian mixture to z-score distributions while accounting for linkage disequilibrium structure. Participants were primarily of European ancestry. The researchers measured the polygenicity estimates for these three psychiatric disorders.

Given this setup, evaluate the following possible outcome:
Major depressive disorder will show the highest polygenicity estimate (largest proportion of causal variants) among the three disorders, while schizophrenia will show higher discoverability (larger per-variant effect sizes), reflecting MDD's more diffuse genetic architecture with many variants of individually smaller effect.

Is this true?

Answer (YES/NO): YES